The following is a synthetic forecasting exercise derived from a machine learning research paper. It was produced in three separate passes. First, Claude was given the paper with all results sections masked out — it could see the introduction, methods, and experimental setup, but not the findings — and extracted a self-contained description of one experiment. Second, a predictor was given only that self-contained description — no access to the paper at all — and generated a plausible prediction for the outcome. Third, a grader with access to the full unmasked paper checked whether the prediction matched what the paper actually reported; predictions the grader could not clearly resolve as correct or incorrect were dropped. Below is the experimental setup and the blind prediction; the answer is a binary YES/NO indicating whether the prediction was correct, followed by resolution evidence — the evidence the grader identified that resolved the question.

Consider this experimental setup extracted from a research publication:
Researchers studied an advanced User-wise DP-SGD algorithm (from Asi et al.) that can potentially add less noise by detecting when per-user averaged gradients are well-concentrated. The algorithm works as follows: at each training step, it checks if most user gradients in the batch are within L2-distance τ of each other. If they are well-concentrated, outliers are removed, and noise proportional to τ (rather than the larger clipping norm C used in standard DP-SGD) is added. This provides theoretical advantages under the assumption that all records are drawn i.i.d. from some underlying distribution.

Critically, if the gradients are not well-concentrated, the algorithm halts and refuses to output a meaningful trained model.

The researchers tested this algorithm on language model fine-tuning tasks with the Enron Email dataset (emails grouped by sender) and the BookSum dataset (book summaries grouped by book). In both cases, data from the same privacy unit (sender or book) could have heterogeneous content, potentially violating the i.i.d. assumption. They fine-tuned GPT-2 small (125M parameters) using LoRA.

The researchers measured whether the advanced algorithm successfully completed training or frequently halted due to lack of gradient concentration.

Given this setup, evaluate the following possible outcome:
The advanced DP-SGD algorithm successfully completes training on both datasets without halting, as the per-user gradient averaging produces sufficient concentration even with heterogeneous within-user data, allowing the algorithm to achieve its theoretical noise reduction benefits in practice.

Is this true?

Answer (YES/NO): NO